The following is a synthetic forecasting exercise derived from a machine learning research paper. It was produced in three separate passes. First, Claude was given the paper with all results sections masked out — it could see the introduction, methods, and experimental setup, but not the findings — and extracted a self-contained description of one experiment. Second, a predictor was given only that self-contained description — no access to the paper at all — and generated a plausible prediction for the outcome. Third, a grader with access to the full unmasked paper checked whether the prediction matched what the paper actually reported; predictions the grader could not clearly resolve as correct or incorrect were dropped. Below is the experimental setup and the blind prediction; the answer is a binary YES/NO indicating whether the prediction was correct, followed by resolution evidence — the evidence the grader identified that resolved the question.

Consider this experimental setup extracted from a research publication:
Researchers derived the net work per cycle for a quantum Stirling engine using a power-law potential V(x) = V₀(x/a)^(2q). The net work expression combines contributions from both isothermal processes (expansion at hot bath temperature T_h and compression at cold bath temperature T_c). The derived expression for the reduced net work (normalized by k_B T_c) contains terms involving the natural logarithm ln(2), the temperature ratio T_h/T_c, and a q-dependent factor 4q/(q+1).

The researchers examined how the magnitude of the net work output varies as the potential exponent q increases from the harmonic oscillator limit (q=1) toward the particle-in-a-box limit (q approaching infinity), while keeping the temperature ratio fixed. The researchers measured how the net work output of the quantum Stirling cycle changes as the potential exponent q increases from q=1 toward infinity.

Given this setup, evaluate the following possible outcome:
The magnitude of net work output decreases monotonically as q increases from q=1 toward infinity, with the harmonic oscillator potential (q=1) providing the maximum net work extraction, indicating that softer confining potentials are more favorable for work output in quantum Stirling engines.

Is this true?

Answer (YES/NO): NO